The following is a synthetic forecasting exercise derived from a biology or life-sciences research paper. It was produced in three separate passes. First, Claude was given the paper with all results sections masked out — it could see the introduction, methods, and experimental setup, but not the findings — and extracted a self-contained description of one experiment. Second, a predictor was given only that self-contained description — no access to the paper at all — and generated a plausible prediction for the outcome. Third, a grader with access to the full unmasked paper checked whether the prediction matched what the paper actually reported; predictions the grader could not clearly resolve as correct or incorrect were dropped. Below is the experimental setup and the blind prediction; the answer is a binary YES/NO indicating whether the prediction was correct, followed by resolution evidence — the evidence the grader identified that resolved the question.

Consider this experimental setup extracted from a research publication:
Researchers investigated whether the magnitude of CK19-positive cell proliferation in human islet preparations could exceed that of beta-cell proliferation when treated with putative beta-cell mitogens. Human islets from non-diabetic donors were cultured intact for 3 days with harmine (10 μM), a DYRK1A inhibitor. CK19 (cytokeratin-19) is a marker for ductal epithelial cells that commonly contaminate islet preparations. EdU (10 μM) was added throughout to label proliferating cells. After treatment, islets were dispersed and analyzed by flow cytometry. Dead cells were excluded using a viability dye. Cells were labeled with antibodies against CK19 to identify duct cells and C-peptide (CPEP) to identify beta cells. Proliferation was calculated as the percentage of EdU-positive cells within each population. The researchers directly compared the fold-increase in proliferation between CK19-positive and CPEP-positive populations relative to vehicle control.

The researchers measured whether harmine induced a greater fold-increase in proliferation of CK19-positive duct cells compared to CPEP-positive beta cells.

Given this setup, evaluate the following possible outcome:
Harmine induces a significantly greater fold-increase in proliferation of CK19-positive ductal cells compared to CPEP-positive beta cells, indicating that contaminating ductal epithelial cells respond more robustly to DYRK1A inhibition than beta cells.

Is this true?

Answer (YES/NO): NO